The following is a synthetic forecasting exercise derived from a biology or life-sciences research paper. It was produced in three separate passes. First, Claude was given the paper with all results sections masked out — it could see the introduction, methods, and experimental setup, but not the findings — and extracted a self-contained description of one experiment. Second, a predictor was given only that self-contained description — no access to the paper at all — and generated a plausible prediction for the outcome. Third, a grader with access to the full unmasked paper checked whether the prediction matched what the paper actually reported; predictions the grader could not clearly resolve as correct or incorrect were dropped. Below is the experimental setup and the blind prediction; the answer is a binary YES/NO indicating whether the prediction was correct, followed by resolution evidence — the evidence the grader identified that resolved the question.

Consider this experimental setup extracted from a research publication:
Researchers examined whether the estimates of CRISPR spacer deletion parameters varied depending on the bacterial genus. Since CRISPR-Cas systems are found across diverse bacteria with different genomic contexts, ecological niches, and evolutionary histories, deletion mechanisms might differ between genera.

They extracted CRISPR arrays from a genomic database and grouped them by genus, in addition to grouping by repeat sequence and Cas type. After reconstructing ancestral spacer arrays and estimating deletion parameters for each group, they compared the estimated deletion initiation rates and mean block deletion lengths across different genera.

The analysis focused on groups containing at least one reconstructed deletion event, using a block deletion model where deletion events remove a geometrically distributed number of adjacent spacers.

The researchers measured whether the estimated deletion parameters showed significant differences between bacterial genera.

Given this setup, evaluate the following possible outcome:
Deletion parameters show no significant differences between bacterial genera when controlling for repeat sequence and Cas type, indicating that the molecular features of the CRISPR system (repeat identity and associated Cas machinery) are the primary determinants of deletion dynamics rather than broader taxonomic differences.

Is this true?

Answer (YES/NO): YES